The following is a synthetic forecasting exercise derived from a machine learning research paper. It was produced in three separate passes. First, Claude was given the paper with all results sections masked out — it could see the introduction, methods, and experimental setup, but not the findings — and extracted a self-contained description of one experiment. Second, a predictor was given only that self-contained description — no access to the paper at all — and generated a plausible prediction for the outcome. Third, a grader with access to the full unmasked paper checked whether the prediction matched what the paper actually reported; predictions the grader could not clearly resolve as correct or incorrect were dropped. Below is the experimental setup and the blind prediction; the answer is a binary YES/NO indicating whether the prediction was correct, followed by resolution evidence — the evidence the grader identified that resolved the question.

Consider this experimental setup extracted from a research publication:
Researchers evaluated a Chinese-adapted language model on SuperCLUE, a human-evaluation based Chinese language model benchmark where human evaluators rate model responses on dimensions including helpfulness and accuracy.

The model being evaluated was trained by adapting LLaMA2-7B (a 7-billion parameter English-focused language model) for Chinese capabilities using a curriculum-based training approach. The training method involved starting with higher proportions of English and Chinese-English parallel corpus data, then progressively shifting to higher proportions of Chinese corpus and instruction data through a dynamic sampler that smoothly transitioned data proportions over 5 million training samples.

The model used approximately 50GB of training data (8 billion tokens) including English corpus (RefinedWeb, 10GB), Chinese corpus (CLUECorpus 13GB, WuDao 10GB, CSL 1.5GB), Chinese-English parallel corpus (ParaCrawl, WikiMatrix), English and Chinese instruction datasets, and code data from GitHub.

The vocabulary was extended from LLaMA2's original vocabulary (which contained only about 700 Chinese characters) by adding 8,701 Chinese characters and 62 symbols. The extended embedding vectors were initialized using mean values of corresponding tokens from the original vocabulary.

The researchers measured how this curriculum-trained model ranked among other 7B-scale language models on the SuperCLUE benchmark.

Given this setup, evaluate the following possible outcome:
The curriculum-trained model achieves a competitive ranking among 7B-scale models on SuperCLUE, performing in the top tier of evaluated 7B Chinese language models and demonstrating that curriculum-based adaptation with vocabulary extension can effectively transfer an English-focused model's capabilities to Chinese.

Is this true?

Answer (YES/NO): NO